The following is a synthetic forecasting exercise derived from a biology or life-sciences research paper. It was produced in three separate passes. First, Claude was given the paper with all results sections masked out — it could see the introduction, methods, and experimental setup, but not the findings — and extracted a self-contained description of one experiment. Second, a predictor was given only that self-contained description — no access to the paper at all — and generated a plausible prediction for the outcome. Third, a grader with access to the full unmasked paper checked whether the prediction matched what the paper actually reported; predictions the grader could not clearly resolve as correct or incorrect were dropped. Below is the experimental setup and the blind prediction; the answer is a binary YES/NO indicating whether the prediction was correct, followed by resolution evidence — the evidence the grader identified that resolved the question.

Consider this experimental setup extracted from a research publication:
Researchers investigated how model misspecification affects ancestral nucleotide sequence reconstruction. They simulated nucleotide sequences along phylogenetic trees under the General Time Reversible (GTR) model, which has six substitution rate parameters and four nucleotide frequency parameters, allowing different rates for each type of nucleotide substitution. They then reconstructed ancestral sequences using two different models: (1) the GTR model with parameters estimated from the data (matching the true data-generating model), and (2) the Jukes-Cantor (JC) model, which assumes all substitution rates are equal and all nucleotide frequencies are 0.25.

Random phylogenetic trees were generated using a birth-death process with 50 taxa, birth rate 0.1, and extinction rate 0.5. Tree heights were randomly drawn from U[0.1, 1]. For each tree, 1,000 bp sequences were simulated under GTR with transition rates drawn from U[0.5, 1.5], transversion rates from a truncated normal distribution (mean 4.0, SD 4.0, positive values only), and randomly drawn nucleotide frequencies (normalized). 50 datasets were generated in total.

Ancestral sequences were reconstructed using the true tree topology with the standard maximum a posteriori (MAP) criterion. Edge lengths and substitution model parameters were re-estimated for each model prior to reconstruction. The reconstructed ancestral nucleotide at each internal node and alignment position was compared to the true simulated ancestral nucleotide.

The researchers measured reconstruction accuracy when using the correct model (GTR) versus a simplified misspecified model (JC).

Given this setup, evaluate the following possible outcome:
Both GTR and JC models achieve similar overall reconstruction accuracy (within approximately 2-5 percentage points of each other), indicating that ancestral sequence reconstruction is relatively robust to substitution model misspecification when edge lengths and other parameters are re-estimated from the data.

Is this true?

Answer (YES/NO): YES